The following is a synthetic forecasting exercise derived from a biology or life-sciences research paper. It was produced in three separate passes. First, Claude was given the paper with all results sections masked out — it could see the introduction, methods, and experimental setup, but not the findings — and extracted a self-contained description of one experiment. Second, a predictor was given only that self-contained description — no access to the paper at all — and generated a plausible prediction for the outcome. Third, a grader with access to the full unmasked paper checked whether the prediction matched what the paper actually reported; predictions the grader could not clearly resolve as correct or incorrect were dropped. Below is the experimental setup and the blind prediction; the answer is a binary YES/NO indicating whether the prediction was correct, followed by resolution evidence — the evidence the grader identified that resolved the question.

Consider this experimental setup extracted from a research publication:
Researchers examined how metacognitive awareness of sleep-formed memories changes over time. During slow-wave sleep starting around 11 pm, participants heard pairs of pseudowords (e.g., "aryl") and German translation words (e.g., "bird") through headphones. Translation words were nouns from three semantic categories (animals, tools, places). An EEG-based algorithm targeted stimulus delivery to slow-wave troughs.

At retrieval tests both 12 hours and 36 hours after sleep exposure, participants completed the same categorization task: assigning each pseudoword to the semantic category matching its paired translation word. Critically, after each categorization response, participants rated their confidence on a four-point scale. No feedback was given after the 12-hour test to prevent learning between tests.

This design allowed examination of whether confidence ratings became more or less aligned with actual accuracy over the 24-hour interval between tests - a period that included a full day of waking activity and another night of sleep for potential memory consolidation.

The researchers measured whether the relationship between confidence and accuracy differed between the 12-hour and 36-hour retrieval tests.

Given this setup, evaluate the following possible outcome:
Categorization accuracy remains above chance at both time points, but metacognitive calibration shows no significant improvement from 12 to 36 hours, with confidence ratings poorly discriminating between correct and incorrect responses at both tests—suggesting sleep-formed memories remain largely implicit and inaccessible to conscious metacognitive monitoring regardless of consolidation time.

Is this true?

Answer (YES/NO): NO